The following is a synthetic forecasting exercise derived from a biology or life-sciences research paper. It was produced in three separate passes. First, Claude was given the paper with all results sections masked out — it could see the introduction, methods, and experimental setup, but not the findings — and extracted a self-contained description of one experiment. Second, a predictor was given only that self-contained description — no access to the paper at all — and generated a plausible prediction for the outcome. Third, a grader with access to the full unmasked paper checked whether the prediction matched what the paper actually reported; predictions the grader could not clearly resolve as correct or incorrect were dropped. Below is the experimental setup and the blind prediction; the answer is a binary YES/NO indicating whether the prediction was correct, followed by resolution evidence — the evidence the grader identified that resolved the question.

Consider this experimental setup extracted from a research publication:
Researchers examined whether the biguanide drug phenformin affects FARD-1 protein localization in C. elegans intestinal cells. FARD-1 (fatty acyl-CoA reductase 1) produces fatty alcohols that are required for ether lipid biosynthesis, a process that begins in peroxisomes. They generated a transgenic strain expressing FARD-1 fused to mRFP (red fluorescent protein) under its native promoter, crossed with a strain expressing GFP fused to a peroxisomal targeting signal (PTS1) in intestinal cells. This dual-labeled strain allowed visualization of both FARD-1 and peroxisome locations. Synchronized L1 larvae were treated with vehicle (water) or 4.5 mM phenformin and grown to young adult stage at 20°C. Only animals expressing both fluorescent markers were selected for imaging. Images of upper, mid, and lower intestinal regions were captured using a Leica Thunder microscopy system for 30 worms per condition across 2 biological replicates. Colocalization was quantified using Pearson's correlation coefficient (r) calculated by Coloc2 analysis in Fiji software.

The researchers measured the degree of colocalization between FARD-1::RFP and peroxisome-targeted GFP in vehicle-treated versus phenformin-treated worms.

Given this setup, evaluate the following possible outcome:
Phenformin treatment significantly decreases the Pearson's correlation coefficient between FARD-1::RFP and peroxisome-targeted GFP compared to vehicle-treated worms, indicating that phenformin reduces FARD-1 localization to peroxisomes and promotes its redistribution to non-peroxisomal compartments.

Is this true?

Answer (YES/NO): NO